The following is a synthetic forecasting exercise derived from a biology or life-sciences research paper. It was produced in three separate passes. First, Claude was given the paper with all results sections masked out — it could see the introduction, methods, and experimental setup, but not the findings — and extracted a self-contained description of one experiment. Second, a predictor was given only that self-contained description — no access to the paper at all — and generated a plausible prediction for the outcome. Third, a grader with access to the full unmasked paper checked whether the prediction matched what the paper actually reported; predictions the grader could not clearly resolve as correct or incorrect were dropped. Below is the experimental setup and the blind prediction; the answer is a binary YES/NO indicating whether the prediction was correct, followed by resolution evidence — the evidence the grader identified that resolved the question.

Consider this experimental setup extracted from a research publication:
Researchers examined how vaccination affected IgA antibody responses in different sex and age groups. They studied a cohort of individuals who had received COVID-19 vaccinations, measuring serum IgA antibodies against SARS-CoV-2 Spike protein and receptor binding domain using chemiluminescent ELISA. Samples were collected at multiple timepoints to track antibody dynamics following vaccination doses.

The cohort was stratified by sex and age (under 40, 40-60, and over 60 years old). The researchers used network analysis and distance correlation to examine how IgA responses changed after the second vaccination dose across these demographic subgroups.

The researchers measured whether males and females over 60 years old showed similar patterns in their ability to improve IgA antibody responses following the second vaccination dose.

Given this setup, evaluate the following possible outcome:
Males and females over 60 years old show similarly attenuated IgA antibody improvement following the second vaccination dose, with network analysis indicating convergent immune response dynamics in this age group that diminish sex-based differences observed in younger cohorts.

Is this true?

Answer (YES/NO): NO